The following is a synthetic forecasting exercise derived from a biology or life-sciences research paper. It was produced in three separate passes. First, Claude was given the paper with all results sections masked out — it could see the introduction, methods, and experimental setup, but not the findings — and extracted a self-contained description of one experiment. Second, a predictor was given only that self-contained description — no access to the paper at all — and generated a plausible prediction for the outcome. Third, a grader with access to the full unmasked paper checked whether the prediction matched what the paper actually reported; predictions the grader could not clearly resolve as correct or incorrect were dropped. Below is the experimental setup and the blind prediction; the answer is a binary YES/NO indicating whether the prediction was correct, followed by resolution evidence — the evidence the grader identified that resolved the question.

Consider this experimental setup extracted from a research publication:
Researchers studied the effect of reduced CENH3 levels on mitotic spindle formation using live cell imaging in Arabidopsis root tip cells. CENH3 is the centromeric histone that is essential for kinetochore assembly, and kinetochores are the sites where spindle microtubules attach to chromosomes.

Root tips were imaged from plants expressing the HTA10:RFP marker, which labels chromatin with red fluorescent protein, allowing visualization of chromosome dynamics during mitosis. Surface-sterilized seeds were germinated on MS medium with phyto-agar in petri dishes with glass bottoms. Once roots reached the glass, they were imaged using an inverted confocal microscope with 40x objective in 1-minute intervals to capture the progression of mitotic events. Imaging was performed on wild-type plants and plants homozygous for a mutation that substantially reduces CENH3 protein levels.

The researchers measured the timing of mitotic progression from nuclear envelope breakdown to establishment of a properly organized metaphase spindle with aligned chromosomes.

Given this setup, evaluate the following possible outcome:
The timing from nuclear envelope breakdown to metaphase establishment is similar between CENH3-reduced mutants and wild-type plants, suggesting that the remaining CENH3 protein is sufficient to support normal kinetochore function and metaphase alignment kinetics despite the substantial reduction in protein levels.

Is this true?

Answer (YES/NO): NO